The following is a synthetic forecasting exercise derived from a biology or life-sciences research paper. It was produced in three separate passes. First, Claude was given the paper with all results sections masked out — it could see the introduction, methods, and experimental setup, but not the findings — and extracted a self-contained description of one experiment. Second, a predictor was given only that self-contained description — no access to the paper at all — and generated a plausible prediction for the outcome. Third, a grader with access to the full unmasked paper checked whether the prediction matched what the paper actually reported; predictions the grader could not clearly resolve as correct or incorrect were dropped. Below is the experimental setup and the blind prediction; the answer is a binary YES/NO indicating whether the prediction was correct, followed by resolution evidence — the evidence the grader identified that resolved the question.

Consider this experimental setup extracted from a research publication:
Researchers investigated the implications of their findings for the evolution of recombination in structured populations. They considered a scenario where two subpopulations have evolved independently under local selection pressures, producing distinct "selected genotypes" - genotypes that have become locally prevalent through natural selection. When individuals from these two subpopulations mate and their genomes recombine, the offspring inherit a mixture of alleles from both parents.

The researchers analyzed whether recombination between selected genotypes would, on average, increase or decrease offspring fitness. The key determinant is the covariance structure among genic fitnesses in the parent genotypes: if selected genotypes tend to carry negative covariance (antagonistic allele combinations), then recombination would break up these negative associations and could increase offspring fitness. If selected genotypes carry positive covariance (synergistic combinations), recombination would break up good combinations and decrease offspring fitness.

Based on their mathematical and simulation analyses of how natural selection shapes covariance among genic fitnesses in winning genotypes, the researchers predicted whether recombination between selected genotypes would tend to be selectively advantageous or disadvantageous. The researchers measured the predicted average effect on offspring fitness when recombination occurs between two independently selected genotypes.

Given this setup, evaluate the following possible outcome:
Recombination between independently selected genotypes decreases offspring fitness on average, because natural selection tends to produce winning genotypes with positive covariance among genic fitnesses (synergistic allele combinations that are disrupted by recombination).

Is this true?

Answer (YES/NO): NO